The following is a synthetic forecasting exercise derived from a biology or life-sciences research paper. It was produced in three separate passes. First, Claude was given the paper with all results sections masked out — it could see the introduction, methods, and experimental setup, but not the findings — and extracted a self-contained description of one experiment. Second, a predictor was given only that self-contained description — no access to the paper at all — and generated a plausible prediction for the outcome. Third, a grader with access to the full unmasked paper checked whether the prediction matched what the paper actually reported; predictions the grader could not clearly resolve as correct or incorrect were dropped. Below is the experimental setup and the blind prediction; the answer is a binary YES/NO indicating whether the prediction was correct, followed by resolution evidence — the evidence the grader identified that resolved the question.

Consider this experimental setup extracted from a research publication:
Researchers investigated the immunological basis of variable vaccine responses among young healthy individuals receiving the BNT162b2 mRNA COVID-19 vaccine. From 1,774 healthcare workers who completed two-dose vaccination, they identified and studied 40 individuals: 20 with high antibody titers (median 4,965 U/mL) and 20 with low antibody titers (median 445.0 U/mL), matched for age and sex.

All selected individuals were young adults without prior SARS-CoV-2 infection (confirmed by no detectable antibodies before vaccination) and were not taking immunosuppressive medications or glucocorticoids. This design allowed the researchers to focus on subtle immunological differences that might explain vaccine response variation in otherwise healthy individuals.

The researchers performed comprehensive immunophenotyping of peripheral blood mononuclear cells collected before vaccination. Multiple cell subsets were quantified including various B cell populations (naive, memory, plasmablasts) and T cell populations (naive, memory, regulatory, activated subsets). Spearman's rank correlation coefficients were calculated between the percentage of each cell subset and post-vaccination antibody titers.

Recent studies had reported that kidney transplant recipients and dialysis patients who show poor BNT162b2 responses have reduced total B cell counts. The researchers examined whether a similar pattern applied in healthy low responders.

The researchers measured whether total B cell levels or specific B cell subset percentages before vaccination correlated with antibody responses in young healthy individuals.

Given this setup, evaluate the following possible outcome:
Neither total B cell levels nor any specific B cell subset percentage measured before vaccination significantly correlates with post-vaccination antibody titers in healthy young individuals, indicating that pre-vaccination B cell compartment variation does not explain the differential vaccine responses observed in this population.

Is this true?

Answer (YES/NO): NO